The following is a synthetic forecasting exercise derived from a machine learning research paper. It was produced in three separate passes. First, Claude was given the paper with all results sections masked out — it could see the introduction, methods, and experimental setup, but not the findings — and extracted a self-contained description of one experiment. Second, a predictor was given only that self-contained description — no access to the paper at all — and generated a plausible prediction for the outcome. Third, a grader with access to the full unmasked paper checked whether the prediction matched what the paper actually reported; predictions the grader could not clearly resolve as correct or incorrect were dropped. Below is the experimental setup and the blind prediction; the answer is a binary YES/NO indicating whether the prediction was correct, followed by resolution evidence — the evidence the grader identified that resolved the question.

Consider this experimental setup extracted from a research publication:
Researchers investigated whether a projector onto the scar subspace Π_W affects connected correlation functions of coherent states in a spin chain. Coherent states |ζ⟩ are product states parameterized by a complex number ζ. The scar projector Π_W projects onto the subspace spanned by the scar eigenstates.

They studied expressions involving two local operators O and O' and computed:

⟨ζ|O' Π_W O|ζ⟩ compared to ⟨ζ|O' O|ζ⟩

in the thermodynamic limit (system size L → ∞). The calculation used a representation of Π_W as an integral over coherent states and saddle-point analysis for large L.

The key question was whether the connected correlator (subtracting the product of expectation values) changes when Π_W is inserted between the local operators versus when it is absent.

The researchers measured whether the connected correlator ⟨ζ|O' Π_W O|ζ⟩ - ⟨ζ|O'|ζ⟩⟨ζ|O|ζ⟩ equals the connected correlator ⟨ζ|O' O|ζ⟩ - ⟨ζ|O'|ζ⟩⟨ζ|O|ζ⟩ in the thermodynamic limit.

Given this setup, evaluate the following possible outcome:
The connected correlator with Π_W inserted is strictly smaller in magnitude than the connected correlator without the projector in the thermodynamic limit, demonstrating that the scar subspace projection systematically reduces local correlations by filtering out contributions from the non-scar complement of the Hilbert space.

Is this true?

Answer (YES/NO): YES